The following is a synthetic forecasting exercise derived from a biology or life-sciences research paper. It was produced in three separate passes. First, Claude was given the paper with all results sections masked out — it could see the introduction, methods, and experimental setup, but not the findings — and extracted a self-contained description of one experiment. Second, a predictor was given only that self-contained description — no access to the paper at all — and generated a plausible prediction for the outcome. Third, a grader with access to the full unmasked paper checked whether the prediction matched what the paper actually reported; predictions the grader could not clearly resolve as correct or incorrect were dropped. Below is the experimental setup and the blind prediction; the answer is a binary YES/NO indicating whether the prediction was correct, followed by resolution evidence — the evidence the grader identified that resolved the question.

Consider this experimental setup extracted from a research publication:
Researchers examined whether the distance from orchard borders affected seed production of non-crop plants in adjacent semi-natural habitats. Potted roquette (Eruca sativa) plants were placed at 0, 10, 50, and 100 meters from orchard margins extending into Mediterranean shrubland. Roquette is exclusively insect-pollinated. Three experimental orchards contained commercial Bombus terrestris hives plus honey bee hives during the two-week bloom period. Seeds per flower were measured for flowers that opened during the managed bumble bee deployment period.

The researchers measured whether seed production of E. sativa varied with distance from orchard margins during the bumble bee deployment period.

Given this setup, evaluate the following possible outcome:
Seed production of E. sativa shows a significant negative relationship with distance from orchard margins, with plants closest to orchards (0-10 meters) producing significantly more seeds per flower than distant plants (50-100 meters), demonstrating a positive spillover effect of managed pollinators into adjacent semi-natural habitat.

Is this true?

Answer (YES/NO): NO